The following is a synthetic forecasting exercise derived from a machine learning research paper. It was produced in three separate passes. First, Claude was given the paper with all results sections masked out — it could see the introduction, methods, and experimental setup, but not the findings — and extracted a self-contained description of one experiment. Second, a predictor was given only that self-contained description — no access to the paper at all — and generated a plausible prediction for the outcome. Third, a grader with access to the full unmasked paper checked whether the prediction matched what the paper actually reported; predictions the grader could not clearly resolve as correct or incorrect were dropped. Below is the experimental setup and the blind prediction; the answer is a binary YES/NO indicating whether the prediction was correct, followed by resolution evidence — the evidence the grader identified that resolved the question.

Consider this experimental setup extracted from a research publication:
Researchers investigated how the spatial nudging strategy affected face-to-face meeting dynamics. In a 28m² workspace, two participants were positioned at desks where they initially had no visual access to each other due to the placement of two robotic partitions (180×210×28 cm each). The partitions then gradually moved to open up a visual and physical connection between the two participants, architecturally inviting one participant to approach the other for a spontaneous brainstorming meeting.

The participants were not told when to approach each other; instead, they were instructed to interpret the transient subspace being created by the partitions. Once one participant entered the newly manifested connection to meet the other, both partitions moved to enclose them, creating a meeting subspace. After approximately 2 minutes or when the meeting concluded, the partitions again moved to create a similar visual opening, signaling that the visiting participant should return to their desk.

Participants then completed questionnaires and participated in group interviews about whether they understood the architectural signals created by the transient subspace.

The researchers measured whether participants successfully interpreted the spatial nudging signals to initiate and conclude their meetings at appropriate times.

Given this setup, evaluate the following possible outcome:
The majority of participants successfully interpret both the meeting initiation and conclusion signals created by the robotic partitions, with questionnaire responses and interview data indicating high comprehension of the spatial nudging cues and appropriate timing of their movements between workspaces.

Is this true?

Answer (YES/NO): YES